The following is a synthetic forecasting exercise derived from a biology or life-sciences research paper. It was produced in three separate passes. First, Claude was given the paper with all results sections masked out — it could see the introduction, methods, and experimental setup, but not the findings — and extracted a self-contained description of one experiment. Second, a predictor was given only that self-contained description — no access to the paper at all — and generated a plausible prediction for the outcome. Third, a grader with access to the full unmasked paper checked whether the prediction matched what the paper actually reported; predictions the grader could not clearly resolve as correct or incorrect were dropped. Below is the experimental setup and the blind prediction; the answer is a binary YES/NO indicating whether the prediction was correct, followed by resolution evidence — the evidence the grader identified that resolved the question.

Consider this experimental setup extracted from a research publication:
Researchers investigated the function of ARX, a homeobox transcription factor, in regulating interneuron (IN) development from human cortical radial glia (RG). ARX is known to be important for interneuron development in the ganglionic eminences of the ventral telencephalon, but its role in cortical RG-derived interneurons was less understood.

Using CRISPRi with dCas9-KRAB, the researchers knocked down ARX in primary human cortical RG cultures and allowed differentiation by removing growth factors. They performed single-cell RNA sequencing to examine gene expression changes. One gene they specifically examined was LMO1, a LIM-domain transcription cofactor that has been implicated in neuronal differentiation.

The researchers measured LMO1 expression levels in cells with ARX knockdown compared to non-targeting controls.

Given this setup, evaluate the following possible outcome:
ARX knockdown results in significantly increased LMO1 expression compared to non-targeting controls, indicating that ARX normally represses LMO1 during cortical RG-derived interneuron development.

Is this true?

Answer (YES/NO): YES